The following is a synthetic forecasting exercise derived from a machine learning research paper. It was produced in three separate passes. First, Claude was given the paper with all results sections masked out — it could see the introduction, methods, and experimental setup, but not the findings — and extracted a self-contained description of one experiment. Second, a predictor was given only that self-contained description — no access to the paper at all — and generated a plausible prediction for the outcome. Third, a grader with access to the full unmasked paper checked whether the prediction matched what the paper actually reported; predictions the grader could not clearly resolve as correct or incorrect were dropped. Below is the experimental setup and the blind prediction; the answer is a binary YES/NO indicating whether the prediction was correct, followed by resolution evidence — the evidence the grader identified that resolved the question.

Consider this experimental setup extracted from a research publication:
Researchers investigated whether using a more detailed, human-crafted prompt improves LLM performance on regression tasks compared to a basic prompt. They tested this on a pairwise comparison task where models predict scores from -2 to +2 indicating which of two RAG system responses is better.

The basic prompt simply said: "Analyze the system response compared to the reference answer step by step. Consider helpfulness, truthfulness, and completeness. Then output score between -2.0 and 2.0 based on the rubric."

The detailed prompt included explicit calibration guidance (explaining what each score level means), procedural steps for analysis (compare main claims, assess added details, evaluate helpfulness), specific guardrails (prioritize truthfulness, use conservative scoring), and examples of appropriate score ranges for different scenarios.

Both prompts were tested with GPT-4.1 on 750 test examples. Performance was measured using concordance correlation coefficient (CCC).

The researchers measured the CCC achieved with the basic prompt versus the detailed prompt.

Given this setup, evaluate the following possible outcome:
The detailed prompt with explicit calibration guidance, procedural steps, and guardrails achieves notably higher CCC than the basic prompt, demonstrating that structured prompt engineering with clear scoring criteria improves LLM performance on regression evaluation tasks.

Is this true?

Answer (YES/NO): NO